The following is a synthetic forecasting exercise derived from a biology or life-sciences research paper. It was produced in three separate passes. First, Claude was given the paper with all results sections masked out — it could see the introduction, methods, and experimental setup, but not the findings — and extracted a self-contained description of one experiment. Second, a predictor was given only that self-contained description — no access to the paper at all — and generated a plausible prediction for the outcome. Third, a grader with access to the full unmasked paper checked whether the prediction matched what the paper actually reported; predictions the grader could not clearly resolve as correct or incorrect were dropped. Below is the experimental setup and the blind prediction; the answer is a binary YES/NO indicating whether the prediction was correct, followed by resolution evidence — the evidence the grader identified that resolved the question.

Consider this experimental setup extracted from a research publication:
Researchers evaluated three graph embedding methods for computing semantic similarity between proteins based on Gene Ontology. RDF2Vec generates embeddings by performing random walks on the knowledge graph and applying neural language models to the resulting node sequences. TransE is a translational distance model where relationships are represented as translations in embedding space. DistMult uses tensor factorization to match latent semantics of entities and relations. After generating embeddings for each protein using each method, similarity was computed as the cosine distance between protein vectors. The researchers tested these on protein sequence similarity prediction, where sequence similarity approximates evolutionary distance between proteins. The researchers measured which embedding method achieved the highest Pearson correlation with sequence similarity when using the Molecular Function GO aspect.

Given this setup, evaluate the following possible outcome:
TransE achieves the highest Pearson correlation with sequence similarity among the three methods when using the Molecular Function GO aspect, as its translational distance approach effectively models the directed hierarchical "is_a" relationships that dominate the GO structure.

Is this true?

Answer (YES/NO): NO